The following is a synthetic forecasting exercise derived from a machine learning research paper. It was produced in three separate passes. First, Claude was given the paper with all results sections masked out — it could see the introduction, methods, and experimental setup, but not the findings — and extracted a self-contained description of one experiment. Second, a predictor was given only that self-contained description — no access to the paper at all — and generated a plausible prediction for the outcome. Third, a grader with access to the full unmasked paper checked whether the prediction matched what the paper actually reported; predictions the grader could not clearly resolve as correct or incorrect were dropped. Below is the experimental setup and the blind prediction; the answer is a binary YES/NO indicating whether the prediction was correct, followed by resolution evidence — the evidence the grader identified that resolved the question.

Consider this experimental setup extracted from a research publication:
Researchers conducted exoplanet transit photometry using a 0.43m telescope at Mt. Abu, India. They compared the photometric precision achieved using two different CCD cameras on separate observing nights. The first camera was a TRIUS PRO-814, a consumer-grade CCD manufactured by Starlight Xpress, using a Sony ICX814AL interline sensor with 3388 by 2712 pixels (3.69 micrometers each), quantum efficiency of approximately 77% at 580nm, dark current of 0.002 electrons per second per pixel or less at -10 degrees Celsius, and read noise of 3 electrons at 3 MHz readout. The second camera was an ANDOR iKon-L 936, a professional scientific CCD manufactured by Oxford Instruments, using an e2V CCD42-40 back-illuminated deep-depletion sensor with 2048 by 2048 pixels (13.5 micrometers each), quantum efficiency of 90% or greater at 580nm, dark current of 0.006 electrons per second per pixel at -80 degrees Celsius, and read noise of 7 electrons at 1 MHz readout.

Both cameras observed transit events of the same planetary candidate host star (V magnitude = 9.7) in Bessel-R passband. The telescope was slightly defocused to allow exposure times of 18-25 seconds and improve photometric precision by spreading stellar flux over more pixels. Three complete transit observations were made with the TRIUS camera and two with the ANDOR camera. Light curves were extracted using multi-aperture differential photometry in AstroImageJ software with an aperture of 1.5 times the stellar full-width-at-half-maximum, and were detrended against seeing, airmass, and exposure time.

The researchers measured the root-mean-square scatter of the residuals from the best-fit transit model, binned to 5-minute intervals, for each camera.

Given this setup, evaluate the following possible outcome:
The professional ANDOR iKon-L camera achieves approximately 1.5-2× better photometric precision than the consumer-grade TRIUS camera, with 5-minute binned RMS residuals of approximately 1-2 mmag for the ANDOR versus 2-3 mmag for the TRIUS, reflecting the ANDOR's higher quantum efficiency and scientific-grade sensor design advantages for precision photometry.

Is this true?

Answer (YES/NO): NO